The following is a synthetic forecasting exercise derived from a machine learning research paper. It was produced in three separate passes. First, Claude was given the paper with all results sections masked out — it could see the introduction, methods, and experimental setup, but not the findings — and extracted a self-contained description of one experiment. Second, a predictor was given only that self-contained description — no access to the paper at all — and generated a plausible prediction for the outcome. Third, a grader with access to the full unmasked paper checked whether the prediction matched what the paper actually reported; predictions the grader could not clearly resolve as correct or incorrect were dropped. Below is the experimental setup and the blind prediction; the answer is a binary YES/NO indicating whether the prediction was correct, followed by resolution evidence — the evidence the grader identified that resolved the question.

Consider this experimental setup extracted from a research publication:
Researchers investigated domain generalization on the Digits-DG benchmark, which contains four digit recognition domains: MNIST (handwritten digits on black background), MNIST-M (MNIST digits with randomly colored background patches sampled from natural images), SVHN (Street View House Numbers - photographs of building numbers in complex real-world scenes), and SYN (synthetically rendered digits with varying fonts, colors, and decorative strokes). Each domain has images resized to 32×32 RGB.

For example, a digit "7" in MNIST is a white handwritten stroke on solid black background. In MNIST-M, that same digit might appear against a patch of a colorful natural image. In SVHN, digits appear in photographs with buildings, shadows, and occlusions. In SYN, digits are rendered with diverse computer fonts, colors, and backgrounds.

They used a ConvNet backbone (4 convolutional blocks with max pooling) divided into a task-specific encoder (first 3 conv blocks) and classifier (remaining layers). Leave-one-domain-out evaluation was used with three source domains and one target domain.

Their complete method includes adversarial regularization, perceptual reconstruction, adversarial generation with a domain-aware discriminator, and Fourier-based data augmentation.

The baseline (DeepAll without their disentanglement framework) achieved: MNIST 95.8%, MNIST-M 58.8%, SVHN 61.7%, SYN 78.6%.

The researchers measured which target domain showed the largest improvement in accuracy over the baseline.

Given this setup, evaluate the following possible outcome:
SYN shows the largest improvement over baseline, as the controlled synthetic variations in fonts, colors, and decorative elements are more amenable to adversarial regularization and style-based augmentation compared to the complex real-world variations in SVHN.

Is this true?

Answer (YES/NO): NO